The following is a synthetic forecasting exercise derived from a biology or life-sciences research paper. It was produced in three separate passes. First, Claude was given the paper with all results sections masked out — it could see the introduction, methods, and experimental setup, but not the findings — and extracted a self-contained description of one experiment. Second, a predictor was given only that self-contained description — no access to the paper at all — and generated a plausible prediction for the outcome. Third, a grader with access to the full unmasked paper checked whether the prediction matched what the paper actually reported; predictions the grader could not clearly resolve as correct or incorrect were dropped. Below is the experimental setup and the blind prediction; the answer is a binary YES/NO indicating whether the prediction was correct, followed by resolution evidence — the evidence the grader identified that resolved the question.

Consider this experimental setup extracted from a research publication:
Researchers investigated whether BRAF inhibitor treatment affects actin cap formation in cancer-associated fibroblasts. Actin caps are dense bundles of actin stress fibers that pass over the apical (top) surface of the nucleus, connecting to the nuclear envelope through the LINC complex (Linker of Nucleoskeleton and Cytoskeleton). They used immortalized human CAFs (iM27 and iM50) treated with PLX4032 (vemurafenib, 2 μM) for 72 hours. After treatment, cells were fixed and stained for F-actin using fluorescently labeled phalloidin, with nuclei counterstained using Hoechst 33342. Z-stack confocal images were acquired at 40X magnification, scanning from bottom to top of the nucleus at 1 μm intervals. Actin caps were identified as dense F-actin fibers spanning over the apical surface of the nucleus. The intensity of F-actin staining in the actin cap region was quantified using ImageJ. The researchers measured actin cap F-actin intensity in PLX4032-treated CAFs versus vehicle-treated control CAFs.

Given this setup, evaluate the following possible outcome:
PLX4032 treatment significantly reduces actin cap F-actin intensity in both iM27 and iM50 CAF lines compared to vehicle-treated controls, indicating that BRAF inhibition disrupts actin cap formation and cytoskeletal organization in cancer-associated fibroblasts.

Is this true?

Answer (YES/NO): NO